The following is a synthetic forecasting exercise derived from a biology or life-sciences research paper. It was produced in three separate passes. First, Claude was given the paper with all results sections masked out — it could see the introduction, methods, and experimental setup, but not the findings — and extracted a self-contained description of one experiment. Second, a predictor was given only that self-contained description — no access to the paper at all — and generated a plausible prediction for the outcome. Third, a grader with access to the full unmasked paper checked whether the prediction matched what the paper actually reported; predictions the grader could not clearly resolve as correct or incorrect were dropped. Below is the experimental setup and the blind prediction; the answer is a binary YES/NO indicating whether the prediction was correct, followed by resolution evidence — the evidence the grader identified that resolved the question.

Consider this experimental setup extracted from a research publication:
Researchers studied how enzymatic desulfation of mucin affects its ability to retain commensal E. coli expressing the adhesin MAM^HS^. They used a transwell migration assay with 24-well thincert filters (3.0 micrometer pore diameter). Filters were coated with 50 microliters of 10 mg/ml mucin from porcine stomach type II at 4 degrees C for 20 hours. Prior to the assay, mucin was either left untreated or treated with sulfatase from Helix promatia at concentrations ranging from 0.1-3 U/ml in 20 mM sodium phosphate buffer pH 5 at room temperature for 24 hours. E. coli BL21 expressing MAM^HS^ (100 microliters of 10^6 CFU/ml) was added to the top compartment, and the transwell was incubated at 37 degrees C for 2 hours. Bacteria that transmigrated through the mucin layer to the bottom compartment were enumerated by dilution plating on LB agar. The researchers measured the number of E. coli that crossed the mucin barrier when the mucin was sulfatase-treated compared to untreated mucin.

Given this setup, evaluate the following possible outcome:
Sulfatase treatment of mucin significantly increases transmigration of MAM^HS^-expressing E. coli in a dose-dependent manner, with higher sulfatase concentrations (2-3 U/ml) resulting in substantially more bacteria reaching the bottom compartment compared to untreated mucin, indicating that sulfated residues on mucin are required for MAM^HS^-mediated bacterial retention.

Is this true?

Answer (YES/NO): NO